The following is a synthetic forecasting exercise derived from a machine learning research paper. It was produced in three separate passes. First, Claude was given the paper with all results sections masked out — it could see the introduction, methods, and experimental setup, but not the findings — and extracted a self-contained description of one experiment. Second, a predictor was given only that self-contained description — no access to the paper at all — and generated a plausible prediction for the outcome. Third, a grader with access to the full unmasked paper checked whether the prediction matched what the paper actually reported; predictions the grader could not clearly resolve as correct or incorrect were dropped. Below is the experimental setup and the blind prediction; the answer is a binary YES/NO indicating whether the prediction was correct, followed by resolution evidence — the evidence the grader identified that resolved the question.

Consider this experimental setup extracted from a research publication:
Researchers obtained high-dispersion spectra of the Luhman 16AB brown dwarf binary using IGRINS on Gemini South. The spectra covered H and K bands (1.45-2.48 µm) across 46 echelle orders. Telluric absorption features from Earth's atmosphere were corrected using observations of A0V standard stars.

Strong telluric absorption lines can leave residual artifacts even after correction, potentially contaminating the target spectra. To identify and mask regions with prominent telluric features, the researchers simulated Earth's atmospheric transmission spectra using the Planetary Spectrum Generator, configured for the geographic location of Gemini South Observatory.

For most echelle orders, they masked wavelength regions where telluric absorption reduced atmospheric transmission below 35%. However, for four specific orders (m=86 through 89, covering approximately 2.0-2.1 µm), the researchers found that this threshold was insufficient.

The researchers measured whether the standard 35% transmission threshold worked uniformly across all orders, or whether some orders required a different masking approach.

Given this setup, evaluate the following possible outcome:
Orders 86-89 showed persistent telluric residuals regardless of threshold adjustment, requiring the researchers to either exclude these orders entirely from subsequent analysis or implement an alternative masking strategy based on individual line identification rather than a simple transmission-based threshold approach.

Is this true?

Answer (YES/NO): NO